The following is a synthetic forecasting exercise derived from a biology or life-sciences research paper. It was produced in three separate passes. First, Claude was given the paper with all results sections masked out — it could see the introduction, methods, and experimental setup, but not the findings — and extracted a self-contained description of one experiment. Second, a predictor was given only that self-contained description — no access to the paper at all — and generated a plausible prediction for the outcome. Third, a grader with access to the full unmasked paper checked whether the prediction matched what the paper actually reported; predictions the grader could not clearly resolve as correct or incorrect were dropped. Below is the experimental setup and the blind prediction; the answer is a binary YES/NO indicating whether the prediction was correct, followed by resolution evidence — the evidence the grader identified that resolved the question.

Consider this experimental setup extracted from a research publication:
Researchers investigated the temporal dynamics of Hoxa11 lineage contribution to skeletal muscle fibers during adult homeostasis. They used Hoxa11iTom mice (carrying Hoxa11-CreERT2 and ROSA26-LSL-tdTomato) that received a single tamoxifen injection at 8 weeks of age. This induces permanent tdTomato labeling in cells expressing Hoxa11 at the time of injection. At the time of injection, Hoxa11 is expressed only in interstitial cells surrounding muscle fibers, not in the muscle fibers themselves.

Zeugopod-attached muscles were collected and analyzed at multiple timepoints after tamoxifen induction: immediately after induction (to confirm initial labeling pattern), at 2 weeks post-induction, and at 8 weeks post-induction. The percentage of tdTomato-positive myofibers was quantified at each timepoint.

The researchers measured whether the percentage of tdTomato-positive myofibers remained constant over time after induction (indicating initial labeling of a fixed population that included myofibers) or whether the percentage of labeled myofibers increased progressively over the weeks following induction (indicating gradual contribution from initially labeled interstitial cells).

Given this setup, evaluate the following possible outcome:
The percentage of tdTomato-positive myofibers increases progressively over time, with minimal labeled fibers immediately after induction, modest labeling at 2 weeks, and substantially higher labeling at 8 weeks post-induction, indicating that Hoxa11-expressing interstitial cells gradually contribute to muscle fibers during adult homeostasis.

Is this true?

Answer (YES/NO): YES